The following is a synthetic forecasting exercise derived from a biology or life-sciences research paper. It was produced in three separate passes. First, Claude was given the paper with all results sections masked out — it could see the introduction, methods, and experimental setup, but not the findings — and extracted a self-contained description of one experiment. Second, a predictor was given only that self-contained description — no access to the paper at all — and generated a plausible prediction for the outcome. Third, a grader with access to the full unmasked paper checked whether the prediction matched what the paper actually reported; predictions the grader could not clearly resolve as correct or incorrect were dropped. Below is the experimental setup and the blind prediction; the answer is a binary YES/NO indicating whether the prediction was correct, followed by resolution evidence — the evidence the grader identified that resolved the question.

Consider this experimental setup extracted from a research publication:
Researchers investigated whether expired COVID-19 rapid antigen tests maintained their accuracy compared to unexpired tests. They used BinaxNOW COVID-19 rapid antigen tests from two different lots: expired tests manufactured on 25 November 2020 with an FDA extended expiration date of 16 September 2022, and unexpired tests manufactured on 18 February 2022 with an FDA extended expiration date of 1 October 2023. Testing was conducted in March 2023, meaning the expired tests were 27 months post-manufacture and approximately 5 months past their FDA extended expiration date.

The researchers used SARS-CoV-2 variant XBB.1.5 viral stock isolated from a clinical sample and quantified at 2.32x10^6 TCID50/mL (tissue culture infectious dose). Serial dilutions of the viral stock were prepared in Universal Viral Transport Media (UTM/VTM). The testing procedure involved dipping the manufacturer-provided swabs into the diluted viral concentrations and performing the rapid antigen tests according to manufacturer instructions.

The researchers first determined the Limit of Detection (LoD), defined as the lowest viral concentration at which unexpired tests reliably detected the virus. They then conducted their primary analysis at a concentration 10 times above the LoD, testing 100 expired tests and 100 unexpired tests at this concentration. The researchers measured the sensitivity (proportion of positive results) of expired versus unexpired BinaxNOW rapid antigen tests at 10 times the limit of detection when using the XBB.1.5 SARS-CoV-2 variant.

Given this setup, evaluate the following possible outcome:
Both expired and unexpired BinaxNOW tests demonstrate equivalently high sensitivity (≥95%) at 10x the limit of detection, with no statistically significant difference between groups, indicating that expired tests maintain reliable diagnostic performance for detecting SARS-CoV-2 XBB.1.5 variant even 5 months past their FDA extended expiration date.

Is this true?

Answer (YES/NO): YES